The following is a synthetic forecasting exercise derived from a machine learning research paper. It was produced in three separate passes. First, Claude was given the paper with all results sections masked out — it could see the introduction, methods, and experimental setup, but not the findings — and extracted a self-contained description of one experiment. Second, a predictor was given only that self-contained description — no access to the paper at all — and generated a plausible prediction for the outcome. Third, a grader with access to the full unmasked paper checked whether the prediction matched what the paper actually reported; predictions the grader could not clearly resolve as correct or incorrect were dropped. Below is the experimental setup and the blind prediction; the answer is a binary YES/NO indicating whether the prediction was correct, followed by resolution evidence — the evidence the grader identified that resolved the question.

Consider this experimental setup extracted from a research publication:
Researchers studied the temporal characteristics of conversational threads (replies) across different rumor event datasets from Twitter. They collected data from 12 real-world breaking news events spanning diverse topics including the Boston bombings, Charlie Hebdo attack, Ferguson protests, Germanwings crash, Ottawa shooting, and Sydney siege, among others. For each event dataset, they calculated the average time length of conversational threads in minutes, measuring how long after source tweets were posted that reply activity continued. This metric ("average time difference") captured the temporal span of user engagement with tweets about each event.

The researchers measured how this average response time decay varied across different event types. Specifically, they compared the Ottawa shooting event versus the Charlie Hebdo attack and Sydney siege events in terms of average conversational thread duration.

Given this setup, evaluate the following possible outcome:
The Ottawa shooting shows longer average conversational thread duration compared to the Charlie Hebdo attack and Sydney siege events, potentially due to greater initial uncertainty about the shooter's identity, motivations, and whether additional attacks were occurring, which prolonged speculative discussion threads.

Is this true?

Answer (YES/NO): YES